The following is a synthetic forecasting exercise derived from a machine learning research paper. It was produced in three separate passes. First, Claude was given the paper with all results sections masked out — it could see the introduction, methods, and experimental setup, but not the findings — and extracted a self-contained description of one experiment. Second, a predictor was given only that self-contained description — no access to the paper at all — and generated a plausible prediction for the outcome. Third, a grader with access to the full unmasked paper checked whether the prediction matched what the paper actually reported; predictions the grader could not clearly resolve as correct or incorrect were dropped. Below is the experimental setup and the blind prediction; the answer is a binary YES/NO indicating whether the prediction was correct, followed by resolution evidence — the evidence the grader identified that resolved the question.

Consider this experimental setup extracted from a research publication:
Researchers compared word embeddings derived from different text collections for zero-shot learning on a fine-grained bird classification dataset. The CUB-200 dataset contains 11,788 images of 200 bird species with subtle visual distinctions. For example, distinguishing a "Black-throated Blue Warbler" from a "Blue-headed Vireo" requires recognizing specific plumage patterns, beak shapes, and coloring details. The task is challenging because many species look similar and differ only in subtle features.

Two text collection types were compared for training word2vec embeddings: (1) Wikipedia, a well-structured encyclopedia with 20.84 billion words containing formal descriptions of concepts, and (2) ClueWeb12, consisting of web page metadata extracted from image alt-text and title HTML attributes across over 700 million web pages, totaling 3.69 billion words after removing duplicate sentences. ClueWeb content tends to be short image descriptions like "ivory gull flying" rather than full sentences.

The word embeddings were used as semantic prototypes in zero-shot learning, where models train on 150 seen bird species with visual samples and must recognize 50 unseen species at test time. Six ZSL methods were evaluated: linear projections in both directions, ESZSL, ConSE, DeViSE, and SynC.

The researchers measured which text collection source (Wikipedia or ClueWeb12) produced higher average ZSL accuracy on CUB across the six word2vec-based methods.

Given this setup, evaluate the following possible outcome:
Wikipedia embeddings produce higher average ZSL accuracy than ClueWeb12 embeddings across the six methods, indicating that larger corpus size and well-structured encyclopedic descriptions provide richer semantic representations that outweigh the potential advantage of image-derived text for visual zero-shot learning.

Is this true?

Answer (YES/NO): YES